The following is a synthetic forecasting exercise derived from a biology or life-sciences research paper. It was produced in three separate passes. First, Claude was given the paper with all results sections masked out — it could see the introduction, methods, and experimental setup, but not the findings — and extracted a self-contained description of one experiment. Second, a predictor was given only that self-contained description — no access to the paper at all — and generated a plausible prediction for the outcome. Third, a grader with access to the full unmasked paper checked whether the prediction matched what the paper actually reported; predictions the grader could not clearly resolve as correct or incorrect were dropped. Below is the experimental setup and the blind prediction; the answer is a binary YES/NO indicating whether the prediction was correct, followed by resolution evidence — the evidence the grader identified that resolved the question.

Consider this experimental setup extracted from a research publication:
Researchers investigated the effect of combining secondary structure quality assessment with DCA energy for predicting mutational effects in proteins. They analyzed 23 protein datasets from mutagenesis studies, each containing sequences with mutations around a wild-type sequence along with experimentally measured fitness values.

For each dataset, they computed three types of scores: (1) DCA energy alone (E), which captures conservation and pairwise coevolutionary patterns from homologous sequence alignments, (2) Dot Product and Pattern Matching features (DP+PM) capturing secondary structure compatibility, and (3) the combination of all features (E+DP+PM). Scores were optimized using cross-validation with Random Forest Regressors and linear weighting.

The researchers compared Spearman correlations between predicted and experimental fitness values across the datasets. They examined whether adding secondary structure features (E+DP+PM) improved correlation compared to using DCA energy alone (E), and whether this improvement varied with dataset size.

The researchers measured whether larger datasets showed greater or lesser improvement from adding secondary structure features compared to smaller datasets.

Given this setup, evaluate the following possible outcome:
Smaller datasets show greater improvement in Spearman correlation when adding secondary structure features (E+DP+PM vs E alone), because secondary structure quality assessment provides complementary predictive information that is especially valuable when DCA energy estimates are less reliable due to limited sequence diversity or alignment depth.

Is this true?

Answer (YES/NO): NO